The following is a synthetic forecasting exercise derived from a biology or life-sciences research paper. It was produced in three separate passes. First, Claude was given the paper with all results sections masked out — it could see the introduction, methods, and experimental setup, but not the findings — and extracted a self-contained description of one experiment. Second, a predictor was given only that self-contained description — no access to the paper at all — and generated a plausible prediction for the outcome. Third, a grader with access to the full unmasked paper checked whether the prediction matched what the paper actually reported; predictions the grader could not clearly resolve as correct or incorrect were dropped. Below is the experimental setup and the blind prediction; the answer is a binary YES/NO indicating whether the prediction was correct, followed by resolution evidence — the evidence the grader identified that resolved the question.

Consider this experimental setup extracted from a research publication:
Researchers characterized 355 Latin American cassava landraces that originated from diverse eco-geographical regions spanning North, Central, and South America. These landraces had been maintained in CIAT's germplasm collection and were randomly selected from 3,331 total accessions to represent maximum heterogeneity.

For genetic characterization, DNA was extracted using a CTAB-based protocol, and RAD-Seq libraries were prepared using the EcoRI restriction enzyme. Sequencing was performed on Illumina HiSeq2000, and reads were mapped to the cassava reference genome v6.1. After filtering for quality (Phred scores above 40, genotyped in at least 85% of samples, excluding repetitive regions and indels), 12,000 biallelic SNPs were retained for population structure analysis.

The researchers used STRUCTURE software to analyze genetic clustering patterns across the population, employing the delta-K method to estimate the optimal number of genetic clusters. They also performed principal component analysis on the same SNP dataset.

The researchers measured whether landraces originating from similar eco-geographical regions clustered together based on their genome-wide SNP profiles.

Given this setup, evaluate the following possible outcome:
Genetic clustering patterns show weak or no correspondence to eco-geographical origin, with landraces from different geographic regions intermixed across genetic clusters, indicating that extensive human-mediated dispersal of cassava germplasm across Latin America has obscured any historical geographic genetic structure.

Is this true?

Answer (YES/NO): NO